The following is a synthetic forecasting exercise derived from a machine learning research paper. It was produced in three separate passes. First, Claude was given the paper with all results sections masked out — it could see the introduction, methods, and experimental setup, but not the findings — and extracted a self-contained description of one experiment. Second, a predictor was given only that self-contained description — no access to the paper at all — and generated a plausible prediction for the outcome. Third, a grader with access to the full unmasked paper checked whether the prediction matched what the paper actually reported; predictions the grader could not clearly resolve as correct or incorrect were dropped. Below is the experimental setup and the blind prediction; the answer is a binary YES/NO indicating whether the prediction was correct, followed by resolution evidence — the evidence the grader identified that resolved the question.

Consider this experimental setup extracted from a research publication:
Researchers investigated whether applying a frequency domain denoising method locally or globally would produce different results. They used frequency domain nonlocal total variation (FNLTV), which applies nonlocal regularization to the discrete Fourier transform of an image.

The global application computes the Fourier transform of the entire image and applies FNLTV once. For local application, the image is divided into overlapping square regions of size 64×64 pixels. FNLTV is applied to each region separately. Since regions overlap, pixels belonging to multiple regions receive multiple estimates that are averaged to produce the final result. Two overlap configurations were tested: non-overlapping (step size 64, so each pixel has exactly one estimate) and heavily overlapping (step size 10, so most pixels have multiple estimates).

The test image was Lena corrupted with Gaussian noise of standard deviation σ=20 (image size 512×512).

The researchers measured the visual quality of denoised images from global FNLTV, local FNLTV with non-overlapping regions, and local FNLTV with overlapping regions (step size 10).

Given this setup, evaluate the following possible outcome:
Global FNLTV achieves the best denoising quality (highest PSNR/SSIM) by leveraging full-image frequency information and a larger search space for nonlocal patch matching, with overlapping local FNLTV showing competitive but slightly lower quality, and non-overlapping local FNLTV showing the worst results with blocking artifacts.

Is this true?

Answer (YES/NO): NO